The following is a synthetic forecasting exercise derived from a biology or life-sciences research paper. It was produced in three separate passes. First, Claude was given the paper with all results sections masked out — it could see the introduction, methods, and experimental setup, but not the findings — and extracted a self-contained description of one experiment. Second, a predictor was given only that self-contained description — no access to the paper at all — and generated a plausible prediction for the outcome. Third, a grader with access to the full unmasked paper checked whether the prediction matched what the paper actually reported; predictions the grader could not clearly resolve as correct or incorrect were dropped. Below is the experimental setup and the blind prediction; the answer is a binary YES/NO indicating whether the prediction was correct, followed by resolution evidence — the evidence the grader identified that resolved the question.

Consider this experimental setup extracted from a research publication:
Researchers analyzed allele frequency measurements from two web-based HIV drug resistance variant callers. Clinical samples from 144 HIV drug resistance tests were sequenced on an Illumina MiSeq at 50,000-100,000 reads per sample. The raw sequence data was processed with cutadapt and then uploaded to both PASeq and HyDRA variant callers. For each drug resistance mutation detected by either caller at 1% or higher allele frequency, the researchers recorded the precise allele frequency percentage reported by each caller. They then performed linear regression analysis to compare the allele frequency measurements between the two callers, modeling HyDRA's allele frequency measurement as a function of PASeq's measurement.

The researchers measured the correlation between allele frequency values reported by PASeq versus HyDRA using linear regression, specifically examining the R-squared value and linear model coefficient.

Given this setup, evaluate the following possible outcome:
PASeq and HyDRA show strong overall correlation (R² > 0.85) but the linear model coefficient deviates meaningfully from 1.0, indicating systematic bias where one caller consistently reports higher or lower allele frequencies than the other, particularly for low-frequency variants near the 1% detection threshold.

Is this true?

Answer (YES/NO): NO